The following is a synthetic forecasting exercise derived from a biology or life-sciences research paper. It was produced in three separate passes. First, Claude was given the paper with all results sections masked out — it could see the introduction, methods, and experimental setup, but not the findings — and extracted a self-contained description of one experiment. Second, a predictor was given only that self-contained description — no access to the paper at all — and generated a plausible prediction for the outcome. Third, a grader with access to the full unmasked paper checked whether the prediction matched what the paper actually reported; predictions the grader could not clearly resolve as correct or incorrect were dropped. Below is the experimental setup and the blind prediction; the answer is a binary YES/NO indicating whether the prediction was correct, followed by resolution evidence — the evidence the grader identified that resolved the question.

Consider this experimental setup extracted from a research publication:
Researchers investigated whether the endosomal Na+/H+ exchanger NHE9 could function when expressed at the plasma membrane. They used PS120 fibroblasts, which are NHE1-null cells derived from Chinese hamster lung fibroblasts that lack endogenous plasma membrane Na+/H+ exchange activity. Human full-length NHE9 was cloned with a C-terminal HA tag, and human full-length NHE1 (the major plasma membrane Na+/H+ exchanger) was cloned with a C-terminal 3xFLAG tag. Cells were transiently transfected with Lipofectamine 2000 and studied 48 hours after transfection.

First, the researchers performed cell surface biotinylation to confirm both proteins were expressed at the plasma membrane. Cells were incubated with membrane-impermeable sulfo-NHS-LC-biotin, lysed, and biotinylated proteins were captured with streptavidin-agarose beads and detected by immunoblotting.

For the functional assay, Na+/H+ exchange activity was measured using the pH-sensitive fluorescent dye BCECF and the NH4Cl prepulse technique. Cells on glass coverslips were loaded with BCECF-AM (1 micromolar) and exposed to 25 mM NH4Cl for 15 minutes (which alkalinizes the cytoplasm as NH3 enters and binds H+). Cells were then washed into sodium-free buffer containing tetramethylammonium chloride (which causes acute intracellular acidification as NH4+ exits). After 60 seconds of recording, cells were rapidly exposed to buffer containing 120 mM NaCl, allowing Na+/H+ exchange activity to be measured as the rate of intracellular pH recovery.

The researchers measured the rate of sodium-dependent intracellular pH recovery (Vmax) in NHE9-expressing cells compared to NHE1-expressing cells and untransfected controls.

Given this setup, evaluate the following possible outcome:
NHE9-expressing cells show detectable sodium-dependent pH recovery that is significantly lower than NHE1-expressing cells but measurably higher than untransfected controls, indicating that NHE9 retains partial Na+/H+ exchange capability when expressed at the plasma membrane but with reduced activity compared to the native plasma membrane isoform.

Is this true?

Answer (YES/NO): NO